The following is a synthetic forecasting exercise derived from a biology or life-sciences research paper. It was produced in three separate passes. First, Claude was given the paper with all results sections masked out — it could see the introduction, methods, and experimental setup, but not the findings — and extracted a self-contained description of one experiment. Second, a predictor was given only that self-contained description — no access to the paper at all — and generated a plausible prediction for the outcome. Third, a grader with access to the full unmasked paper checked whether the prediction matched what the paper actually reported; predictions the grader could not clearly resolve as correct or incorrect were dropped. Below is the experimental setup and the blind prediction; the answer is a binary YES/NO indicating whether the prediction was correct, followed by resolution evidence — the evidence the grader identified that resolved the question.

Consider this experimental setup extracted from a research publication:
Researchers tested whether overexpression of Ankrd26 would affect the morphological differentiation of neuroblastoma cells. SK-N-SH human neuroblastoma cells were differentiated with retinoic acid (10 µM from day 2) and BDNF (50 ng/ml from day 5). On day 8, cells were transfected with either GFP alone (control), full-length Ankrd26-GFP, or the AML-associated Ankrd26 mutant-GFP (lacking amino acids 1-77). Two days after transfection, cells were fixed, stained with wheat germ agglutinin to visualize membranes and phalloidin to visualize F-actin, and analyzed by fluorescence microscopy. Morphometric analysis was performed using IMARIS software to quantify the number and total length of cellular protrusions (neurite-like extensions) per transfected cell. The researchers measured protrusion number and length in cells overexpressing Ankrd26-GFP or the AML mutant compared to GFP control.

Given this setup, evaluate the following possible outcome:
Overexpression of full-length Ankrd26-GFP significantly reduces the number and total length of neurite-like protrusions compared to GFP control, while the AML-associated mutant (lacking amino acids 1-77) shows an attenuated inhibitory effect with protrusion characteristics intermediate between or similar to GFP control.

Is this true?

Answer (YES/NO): NO